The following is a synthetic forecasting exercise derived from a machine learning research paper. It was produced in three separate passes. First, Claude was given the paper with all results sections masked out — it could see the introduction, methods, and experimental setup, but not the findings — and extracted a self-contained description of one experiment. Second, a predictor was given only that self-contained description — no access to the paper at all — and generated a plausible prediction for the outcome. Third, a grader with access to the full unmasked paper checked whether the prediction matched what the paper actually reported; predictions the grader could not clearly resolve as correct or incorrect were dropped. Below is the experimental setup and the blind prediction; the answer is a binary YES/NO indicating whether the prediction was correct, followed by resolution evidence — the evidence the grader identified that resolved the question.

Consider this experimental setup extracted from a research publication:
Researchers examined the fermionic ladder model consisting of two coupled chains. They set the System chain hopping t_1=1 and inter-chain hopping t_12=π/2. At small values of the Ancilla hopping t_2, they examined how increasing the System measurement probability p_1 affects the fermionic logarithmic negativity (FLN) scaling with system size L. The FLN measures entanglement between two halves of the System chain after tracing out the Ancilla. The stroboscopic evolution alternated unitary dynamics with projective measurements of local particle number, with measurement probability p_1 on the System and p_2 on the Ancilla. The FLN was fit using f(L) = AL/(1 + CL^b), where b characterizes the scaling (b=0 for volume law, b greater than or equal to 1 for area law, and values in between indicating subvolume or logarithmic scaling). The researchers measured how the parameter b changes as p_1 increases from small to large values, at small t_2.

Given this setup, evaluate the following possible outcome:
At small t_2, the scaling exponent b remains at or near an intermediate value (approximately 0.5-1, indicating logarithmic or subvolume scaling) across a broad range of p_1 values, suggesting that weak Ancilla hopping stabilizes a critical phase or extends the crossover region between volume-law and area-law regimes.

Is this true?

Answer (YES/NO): NO